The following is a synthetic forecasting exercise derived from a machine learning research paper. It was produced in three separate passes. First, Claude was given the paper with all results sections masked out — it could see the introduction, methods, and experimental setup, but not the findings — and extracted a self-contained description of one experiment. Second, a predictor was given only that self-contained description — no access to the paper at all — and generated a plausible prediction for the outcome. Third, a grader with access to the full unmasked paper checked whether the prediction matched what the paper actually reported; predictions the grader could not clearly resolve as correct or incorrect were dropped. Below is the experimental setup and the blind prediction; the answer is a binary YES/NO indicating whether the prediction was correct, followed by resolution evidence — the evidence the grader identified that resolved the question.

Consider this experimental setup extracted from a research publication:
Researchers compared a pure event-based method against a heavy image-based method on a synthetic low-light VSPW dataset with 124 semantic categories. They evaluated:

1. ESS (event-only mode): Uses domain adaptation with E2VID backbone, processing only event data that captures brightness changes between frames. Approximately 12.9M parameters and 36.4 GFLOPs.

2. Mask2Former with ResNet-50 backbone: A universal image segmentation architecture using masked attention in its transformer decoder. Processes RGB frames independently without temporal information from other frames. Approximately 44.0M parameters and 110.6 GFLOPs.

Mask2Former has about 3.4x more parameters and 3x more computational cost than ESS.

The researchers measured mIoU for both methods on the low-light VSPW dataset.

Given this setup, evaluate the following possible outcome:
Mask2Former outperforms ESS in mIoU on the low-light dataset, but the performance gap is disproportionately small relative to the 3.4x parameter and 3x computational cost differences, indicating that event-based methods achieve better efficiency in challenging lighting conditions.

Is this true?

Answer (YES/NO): NO